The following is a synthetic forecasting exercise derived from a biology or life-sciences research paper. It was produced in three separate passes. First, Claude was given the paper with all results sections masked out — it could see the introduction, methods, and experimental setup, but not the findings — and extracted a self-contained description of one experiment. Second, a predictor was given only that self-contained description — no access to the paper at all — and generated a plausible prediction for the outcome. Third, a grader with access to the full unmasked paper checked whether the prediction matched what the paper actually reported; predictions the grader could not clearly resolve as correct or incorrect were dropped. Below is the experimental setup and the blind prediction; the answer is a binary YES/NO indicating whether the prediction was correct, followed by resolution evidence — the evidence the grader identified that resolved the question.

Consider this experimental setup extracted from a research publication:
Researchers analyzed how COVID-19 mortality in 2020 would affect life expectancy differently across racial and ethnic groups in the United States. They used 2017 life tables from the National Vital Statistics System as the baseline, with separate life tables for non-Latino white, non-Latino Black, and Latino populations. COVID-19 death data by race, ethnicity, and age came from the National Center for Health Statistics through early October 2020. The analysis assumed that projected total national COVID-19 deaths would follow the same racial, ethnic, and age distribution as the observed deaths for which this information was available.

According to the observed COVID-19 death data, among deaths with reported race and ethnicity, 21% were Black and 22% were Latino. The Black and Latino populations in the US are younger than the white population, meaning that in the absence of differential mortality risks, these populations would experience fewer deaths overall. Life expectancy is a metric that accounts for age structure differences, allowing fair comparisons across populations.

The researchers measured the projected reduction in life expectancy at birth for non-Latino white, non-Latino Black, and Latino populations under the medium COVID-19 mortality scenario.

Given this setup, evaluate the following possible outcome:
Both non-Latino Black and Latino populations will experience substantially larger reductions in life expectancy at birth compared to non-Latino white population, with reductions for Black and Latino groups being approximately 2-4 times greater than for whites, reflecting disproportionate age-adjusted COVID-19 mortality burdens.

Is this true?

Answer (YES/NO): YES